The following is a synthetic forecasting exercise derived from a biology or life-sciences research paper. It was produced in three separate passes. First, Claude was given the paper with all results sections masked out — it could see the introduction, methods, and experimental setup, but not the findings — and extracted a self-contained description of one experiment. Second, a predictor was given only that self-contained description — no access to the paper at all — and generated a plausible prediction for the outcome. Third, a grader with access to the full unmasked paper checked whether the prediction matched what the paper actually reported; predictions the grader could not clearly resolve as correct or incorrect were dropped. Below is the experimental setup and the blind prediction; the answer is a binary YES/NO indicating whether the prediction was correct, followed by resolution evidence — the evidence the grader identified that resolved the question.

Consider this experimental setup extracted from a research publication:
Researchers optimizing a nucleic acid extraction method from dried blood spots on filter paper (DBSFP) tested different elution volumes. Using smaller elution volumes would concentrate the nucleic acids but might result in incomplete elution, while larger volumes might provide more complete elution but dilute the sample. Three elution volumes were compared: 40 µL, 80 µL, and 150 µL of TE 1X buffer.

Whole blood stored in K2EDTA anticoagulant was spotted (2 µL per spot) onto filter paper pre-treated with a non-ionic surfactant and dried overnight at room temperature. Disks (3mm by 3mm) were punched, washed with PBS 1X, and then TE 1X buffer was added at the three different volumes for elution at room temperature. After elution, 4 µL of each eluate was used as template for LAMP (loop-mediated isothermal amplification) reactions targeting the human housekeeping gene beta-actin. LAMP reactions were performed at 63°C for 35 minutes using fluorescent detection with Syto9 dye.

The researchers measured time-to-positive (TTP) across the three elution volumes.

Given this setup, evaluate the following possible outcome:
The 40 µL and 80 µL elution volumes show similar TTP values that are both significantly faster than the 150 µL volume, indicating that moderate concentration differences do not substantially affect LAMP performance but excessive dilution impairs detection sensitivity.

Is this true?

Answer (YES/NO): NO